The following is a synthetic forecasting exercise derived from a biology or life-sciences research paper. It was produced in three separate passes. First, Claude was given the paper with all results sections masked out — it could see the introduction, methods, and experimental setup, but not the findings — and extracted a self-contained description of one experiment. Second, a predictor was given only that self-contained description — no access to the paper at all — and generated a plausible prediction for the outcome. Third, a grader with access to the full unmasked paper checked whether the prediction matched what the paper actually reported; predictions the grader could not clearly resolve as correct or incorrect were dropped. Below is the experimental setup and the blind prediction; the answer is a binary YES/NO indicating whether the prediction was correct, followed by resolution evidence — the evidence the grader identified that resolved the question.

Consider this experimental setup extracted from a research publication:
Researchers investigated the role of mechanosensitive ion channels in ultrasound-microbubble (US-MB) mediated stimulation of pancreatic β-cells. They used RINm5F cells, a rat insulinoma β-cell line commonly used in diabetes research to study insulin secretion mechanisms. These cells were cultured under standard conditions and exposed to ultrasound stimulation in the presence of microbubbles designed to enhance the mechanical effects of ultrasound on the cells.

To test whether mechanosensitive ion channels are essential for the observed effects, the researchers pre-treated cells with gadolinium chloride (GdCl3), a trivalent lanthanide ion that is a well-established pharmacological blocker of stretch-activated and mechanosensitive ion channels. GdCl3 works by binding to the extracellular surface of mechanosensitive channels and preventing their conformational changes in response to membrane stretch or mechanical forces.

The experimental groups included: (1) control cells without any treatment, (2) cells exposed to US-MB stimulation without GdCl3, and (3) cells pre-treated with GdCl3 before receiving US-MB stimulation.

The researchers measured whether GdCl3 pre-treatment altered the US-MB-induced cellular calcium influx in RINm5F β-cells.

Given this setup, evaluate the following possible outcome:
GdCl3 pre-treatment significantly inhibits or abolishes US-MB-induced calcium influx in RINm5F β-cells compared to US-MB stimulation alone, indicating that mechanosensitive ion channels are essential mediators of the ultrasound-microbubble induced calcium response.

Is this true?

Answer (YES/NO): YES